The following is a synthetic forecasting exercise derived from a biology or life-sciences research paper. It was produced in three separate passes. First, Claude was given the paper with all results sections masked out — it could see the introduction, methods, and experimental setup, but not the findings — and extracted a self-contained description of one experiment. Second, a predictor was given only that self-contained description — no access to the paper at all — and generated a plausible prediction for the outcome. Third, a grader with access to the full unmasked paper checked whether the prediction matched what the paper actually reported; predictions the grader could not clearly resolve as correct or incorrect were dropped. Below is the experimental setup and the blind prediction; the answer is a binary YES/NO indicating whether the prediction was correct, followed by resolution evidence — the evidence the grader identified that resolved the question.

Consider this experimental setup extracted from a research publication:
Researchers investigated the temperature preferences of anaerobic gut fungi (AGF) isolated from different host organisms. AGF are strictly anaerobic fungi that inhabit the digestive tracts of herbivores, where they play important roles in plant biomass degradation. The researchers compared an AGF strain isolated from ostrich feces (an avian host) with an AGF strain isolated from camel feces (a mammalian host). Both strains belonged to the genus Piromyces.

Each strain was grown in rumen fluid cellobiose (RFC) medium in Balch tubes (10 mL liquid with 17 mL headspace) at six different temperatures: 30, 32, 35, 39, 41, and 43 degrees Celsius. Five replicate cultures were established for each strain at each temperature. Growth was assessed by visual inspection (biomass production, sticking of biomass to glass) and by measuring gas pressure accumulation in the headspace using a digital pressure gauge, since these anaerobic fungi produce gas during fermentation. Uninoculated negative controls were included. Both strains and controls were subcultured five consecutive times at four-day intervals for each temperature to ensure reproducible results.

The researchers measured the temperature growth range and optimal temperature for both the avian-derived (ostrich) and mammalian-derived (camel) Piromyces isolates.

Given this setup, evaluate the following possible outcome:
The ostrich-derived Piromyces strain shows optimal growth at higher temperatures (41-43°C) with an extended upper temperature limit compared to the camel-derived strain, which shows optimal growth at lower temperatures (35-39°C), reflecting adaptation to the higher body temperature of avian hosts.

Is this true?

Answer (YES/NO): NO